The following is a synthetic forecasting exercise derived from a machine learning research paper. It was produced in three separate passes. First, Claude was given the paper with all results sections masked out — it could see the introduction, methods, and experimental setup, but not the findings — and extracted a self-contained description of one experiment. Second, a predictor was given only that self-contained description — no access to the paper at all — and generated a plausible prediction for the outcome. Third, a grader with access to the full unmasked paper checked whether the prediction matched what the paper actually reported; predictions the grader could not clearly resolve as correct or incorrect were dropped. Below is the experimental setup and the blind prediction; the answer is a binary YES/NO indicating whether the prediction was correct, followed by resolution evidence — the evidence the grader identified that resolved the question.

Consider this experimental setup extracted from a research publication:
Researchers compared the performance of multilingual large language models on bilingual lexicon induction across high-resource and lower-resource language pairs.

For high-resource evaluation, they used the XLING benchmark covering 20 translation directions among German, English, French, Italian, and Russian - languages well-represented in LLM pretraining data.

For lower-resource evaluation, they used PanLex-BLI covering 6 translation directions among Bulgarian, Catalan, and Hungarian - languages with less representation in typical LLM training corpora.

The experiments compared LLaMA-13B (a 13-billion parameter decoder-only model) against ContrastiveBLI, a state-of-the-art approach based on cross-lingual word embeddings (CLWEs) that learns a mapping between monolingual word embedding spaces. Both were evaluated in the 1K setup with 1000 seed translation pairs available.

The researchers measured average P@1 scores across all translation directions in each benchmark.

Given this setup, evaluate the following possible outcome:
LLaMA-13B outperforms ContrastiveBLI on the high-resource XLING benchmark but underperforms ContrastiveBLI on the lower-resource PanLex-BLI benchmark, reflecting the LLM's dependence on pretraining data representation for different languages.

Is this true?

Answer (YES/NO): YES